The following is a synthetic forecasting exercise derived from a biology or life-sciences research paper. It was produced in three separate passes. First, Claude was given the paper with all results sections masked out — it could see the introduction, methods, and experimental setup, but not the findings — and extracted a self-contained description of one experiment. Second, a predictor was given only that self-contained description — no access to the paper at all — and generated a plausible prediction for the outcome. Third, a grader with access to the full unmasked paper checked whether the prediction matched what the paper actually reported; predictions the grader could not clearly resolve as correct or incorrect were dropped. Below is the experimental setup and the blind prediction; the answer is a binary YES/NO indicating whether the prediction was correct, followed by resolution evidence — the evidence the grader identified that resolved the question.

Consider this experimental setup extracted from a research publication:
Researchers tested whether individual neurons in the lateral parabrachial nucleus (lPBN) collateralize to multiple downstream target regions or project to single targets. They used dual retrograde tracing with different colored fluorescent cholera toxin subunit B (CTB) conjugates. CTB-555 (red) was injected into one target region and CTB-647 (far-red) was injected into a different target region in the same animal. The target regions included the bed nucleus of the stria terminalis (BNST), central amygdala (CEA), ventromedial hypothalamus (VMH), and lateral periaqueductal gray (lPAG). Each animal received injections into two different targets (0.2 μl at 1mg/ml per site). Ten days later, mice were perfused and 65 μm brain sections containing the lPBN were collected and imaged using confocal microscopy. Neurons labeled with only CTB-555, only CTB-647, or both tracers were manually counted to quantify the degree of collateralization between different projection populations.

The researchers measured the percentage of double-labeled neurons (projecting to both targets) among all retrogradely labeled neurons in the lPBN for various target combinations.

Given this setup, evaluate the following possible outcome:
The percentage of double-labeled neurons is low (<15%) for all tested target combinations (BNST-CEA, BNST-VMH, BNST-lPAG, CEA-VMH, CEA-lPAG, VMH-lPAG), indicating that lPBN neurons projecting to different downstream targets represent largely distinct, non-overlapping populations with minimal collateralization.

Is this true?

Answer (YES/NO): NO